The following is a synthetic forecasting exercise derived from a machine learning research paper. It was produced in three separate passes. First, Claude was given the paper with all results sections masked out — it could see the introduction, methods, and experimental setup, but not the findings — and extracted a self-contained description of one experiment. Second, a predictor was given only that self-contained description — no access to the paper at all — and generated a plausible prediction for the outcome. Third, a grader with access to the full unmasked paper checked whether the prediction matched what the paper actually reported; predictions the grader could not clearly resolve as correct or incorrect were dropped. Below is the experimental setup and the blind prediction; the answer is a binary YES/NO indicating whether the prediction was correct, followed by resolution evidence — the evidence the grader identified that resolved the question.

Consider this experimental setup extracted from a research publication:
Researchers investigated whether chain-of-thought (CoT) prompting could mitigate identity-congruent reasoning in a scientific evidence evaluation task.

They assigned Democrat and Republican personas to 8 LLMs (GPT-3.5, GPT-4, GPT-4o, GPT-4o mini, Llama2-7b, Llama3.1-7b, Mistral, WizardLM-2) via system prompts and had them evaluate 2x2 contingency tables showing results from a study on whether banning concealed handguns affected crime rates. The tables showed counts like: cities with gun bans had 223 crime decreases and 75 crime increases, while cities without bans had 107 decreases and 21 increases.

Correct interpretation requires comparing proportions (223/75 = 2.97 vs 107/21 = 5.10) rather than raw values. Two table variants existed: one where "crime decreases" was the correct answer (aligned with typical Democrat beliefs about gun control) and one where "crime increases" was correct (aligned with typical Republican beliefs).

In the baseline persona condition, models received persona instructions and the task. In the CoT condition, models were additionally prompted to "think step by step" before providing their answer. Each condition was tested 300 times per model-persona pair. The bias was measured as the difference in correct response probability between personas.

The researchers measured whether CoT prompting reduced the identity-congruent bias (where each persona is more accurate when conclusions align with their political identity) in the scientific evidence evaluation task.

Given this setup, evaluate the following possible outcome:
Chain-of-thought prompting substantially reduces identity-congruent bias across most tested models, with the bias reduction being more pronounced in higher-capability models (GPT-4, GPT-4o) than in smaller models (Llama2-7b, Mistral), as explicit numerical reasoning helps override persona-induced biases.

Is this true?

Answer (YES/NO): NO